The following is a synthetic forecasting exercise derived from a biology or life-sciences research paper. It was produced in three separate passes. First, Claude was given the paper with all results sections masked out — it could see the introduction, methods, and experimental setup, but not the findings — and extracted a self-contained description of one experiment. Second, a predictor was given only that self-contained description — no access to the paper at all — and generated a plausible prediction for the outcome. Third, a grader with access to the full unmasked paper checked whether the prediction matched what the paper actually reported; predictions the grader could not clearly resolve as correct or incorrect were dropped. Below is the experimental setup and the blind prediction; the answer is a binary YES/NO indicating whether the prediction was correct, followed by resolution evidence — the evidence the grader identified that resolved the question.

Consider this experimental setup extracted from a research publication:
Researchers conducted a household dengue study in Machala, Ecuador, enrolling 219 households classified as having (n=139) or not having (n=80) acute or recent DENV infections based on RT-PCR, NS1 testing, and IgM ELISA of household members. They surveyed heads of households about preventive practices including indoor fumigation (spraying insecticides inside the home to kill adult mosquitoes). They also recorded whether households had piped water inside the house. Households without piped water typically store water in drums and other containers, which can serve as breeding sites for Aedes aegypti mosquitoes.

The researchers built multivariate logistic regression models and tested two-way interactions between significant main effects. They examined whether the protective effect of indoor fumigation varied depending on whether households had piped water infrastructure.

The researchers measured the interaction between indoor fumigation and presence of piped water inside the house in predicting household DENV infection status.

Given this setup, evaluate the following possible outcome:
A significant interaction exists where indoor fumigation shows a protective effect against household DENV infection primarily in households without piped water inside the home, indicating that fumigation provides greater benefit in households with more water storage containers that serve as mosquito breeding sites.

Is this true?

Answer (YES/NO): NO